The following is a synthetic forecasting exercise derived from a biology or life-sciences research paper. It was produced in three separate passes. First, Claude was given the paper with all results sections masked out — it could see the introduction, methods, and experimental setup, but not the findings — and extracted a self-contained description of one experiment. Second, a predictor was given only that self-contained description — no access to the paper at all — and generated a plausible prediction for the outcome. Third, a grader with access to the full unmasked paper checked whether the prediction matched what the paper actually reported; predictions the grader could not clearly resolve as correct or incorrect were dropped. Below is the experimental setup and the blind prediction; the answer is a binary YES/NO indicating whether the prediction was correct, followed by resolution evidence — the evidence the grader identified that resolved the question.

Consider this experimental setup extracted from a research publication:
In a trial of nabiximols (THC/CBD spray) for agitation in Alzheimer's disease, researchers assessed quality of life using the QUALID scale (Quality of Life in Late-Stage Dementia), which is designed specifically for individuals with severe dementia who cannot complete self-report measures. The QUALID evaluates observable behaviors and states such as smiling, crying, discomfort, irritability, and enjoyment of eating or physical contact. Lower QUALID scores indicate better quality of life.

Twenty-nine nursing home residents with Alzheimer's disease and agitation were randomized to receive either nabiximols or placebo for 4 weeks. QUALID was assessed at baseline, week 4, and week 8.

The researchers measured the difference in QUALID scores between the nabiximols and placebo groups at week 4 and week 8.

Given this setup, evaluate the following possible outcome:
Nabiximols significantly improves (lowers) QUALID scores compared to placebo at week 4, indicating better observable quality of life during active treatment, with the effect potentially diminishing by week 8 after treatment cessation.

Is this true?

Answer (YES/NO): NO